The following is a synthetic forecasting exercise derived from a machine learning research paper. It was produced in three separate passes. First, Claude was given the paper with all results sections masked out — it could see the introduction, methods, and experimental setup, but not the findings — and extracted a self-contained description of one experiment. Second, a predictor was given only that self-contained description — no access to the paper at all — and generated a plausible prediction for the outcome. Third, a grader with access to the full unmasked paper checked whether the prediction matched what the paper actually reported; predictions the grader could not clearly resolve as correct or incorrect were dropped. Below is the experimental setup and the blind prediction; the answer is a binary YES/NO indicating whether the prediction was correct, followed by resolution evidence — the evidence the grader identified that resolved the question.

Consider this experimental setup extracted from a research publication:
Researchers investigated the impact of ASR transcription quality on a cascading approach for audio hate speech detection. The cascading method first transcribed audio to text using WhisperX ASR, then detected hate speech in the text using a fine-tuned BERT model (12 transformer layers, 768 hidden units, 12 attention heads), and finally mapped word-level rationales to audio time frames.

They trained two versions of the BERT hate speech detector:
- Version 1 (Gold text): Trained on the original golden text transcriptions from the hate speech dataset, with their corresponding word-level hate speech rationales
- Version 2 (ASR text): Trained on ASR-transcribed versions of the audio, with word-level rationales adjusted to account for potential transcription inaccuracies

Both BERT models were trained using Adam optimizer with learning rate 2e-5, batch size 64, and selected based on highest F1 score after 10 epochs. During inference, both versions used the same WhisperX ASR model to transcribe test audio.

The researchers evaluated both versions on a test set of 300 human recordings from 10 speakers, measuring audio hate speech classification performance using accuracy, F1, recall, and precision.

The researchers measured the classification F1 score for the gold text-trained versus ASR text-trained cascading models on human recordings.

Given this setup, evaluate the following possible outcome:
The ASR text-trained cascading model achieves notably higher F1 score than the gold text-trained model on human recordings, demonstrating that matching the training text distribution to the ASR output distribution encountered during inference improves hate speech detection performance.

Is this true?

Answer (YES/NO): NO